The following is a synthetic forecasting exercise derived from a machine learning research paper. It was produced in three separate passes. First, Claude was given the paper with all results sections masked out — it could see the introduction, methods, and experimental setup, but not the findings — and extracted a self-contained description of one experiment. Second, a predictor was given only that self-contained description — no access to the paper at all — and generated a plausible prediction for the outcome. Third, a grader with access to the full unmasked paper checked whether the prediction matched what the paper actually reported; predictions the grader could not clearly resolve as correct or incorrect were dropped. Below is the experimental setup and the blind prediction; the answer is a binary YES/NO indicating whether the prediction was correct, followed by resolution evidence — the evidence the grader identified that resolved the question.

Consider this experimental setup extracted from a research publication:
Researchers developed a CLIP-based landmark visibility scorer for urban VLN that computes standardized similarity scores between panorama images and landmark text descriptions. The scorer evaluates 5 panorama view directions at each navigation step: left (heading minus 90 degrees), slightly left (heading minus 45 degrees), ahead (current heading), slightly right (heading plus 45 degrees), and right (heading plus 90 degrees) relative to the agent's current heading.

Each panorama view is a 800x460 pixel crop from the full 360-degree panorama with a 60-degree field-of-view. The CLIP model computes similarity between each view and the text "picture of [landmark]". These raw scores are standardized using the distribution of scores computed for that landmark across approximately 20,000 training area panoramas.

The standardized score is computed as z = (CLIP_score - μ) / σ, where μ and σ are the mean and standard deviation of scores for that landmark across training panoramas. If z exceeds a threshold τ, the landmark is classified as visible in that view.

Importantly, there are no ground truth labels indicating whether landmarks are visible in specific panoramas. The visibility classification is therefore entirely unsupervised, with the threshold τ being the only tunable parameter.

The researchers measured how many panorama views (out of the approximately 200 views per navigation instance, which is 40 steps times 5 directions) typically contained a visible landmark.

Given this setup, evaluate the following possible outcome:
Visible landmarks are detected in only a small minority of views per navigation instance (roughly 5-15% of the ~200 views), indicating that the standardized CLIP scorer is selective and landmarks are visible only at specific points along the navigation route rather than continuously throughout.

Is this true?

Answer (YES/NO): NO